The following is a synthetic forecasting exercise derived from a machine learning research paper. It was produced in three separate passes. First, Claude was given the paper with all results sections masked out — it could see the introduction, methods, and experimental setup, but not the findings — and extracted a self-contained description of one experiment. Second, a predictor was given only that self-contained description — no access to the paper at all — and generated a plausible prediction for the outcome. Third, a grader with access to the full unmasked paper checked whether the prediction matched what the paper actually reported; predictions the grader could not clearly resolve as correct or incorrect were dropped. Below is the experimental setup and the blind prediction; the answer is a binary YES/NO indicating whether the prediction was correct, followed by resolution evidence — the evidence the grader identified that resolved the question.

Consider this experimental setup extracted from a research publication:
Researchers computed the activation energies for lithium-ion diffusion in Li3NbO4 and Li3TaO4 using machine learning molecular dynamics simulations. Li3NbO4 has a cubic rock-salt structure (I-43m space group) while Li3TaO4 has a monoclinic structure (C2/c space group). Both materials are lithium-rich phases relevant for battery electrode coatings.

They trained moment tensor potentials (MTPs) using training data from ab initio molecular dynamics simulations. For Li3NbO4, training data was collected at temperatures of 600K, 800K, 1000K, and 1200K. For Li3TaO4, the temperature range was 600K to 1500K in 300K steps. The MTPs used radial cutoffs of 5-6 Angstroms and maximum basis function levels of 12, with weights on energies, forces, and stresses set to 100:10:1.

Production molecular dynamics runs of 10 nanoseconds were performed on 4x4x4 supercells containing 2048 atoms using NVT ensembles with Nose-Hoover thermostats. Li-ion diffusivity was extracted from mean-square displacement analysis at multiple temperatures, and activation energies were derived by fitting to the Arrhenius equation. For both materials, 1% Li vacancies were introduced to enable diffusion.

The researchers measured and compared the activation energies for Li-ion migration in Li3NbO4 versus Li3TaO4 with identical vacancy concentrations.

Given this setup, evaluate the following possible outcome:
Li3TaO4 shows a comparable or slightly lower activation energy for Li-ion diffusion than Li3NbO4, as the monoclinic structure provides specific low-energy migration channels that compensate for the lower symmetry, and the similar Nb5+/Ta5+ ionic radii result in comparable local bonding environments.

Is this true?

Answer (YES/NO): YES